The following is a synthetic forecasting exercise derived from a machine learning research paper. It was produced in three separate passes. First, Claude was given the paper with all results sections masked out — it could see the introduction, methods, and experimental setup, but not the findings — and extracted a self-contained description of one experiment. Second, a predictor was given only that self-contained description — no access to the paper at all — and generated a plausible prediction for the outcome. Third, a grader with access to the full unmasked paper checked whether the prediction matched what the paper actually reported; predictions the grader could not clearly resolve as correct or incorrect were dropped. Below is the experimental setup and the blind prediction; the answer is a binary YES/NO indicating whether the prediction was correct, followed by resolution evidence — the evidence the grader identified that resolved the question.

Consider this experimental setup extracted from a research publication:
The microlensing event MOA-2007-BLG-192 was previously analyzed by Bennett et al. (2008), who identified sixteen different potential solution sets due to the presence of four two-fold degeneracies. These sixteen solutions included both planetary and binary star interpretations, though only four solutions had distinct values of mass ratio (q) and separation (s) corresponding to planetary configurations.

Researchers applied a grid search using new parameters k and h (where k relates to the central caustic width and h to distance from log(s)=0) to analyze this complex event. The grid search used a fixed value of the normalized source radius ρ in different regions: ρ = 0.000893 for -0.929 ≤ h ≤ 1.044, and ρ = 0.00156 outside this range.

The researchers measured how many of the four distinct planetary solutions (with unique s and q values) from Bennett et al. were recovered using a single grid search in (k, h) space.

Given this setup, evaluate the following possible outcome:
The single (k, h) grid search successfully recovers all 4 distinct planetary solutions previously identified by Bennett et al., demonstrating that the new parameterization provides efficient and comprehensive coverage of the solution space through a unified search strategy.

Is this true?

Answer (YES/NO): YES